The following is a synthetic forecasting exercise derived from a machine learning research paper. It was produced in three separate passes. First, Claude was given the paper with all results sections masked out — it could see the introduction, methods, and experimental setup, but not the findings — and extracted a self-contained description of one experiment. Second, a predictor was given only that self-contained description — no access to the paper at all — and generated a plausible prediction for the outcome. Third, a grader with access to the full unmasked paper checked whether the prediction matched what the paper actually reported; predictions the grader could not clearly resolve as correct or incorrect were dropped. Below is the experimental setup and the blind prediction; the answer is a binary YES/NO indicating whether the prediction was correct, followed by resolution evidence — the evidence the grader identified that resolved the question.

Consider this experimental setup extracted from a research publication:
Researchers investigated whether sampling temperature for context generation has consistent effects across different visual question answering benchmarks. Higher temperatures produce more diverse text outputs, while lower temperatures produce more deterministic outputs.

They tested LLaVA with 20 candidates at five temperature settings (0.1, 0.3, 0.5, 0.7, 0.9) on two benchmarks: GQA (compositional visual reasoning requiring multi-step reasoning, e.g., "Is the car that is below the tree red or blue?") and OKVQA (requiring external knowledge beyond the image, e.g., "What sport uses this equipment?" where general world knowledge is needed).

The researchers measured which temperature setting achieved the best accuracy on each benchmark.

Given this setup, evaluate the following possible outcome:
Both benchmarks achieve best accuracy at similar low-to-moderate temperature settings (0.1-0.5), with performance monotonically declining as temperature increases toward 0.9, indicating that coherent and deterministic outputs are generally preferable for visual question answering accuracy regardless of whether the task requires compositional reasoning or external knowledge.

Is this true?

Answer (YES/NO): NO